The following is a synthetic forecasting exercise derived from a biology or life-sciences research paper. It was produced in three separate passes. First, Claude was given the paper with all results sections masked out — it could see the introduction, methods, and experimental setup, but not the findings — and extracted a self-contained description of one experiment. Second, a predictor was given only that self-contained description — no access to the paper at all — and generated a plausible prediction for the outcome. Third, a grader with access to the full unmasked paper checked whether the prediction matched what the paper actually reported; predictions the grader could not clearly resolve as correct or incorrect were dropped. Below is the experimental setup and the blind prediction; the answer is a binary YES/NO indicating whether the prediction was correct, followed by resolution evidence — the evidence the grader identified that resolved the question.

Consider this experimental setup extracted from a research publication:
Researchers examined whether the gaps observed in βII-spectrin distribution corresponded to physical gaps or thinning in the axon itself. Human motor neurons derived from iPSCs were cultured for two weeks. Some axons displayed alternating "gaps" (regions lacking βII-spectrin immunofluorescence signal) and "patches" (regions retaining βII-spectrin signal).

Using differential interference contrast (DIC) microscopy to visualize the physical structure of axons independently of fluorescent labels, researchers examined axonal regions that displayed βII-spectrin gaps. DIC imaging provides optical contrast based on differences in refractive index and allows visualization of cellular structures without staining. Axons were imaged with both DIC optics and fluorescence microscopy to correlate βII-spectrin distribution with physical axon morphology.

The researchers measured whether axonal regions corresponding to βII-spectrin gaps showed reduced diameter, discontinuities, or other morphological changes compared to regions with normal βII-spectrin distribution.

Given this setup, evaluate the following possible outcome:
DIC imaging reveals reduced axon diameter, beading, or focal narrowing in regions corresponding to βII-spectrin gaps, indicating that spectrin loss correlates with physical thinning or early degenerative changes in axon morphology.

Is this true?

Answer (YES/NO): NO